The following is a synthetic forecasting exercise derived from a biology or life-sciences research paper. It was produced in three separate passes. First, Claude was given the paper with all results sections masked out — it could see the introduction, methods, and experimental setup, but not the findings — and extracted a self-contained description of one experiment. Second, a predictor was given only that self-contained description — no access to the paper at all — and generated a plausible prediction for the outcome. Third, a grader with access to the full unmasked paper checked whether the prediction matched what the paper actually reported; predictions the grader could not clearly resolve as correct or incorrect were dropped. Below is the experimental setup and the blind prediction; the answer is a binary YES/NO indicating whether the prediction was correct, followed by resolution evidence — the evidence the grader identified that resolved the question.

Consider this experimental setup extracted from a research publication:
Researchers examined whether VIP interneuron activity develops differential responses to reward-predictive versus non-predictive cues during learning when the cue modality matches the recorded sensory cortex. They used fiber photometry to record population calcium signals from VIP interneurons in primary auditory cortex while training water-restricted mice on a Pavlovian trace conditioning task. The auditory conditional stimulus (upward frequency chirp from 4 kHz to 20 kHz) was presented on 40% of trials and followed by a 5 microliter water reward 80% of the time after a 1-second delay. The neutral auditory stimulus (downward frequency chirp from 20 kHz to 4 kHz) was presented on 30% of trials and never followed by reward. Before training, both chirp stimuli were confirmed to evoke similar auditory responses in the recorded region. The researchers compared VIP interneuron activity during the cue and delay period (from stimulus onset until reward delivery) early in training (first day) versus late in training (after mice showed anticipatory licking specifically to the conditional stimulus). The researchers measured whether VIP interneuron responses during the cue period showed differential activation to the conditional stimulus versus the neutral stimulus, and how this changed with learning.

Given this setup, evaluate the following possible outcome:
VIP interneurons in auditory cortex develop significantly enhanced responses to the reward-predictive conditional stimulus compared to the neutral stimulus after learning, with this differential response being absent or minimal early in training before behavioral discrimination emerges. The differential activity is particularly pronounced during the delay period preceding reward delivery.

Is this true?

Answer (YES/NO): NO